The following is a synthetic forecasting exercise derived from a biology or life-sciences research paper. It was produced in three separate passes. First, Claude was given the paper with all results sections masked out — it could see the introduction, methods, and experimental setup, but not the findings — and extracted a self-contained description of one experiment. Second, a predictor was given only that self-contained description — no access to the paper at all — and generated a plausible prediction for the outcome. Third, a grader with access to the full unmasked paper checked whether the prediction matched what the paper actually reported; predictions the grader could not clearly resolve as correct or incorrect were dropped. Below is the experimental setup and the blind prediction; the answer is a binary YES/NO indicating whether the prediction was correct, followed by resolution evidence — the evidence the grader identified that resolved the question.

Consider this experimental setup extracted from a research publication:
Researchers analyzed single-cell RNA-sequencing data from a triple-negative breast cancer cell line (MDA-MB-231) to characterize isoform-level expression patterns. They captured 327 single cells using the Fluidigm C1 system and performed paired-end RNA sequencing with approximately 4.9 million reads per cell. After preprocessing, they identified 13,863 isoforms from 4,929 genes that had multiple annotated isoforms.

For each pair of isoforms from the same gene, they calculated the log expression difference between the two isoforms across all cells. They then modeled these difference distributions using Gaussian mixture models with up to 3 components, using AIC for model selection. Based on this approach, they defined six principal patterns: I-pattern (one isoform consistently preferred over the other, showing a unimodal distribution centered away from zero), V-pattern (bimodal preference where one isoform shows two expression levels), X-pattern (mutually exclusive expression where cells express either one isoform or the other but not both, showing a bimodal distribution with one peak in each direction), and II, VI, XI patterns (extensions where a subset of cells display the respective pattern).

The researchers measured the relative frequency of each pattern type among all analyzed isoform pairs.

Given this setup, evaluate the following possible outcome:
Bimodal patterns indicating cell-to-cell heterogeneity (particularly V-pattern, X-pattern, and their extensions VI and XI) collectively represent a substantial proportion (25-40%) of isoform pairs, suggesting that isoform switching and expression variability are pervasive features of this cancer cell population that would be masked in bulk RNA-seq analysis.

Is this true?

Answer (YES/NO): NO